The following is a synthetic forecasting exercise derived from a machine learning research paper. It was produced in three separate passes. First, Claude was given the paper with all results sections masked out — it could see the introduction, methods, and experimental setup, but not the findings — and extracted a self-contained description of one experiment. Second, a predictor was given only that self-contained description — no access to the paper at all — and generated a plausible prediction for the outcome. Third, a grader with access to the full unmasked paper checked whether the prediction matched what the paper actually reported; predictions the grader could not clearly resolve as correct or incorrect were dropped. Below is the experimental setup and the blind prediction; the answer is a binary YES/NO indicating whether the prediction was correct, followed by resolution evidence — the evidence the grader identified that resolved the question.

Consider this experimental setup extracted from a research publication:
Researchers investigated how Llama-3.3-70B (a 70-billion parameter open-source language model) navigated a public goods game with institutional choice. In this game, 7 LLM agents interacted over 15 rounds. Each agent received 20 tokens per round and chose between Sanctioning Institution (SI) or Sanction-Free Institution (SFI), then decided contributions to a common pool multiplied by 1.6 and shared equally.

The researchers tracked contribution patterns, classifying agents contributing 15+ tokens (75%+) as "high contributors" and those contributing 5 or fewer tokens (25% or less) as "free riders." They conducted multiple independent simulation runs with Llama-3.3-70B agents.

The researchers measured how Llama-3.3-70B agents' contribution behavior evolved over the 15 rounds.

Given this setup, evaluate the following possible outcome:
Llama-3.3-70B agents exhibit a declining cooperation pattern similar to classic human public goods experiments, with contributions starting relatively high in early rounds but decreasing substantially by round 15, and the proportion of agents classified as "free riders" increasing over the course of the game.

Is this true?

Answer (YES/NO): NO